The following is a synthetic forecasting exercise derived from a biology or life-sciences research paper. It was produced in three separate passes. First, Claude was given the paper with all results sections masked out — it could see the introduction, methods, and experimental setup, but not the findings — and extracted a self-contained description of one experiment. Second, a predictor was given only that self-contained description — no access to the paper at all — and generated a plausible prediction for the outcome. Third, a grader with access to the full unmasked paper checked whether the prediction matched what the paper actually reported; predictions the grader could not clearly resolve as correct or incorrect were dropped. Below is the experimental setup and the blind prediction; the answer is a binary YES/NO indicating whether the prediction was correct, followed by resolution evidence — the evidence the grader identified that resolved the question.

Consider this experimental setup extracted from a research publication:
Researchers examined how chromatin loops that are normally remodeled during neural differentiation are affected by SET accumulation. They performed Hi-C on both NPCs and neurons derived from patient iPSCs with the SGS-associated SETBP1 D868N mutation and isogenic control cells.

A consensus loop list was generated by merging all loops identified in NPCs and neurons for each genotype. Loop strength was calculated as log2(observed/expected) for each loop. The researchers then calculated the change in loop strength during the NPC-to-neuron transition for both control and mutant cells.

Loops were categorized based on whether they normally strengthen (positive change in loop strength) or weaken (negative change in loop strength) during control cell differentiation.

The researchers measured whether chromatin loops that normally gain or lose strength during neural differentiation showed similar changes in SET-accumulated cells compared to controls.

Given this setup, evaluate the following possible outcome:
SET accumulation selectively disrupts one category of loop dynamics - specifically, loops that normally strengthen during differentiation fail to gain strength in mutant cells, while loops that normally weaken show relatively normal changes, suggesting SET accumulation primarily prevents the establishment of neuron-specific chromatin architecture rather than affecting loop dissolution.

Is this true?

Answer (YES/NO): NO